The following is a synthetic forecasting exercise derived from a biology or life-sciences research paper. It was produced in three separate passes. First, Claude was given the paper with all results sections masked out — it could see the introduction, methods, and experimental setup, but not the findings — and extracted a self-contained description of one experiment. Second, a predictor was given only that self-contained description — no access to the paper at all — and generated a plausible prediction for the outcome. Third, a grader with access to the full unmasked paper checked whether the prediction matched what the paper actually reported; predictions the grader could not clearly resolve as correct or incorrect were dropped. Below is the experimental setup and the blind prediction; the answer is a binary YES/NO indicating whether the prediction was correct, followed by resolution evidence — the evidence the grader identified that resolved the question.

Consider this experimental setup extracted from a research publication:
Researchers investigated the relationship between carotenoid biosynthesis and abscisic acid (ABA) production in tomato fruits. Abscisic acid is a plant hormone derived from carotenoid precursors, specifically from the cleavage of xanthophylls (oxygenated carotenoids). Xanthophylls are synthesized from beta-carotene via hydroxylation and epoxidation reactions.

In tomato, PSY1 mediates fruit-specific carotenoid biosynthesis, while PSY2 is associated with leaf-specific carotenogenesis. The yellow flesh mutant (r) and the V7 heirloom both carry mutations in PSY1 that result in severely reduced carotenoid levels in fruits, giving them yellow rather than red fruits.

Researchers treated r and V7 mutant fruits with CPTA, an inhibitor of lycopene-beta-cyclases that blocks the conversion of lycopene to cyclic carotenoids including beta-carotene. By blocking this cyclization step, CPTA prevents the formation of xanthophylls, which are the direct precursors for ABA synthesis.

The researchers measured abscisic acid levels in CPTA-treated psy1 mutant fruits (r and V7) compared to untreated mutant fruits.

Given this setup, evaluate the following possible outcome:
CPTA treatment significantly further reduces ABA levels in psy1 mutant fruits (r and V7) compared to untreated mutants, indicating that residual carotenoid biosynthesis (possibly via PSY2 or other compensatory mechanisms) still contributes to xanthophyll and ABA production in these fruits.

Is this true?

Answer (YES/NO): YES